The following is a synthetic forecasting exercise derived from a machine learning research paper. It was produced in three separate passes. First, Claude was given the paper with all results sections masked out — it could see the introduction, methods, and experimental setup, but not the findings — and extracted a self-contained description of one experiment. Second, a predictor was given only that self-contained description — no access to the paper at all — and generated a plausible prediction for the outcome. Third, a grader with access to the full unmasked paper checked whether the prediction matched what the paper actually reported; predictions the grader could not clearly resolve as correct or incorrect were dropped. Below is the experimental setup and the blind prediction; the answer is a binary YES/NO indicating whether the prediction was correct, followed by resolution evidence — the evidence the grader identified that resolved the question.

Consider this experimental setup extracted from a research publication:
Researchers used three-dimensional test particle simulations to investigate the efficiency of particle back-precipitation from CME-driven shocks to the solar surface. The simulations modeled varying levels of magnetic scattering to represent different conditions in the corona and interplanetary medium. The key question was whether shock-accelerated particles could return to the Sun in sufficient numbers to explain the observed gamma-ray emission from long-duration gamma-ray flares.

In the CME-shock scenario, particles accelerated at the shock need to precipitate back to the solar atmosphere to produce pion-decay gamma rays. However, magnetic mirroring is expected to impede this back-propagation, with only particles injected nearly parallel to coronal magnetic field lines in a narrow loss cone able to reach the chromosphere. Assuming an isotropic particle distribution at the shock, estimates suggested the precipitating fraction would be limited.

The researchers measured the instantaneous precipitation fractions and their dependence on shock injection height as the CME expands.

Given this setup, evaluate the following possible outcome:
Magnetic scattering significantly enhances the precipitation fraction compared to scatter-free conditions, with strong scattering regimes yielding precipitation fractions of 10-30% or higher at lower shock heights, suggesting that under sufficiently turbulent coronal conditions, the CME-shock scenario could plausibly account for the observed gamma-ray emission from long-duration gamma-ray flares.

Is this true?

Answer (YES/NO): NO